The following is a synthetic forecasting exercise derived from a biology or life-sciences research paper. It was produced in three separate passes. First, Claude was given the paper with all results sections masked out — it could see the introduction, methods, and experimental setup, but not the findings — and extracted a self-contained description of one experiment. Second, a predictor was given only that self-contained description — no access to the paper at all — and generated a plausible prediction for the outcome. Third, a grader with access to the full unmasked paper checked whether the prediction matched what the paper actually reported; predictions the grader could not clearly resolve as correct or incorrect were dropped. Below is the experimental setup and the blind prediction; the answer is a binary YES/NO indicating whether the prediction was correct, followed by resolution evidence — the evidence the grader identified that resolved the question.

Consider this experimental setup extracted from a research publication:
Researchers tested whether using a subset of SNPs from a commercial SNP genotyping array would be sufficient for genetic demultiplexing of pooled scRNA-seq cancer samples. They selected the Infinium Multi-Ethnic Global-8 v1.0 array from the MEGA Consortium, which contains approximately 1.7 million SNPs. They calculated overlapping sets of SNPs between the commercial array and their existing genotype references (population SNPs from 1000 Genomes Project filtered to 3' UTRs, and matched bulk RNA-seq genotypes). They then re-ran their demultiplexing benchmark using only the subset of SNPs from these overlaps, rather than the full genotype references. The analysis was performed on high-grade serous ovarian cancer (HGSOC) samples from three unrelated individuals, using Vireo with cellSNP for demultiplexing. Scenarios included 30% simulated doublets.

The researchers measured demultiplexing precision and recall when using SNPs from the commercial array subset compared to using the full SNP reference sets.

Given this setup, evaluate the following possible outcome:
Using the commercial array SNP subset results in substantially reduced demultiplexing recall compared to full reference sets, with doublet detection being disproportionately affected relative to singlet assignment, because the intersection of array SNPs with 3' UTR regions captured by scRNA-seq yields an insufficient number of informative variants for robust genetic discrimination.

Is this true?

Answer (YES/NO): NO